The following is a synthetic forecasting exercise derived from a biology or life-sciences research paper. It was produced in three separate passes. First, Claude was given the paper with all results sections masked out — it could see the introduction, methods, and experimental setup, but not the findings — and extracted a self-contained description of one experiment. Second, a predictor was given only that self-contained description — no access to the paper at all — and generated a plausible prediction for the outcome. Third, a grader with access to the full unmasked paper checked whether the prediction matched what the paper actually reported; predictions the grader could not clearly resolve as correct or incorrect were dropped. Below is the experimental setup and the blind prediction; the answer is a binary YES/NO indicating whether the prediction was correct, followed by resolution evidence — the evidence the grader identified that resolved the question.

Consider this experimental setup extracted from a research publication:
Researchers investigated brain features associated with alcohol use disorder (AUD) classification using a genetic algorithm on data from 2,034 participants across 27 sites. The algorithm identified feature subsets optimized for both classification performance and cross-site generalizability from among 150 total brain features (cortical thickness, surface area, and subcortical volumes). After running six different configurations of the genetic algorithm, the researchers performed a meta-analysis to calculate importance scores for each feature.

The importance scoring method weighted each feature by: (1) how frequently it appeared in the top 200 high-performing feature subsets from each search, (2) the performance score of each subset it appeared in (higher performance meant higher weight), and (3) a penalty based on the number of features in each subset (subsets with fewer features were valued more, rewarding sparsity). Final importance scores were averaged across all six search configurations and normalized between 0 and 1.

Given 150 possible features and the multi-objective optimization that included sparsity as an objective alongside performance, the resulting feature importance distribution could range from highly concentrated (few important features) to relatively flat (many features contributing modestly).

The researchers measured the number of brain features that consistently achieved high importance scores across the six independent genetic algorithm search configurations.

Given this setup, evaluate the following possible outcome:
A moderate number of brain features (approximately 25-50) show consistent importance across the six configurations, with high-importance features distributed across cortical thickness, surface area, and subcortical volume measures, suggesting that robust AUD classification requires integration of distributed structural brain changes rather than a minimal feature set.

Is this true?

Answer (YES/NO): NO